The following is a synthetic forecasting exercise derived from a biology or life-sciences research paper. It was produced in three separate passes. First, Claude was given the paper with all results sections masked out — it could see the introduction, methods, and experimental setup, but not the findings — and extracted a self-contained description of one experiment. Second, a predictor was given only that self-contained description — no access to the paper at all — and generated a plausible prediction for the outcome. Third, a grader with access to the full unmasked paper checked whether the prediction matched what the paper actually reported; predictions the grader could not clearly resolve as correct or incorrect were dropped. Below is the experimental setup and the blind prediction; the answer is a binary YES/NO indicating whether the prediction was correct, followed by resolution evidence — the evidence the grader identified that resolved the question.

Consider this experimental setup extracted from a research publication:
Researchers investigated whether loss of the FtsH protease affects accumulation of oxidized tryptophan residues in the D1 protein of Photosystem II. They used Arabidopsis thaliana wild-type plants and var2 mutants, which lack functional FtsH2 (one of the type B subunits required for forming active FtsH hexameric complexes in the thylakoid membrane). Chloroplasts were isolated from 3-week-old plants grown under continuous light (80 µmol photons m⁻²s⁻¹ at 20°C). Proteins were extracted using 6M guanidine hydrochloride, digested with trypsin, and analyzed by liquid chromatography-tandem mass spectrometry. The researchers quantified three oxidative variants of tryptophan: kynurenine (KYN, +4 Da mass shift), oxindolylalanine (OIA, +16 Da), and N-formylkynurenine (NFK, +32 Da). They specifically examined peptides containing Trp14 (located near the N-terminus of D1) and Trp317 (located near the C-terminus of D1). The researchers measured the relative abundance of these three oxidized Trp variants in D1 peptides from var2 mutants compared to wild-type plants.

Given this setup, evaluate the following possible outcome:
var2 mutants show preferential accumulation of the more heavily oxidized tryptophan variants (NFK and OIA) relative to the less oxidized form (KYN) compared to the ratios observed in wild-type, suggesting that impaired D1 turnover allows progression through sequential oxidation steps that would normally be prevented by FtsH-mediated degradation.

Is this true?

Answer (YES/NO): NO